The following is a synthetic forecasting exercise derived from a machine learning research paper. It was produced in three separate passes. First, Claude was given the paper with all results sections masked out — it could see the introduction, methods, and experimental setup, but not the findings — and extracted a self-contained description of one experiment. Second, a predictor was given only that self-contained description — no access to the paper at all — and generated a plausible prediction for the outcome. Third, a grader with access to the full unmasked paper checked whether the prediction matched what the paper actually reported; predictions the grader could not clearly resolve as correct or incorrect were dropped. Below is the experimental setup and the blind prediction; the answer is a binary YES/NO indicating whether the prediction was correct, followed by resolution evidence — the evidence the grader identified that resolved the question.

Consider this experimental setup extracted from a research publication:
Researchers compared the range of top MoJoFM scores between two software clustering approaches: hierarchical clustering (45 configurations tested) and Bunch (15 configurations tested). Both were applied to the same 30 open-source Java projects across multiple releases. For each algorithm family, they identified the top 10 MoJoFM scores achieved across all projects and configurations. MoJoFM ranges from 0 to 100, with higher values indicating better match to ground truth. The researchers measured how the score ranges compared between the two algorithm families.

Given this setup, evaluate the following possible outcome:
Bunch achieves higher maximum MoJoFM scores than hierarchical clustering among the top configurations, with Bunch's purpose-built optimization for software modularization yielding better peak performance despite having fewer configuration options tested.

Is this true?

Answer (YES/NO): NO